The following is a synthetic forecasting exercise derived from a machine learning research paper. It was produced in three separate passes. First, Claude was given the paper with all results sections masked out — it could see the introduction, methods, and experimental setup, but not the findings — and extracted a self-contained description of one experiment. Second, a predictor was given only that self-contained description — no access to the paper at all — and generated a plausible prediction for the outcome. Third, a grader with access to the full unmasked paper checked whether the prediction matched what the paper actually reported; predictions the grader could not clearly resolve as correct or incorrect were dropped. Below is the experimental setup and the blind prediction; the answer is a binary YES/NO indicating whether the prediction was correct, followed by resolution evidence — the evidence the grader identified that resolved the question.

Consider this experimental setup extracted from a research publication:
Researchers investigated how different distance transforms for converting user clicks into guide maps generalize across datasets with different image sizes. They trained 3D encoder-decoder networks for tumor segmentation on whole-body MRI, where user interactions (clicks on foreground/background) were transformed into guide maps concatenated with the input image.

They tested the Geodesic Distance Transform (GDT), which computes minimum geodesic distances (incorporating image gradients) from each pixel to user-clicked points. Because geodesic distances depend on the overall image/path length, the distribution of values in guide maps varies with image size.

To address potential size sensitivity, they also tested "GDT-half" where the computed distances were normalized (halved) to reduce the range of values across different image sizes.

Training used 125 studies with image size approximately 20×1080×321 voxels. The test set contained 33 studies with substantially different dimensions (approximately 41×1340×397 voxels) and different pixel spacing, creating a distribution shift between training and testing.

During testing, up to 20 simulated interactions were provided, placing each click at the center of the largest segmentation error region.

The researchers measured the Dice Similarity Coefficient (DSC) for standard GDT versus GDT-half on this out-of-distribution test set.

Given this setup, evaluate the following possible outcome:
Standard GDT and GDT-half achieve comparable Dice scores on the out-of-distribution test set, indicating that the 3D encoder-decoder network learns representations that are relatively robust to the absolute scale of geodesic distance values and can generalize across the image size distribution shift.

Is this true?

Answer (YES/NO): NO